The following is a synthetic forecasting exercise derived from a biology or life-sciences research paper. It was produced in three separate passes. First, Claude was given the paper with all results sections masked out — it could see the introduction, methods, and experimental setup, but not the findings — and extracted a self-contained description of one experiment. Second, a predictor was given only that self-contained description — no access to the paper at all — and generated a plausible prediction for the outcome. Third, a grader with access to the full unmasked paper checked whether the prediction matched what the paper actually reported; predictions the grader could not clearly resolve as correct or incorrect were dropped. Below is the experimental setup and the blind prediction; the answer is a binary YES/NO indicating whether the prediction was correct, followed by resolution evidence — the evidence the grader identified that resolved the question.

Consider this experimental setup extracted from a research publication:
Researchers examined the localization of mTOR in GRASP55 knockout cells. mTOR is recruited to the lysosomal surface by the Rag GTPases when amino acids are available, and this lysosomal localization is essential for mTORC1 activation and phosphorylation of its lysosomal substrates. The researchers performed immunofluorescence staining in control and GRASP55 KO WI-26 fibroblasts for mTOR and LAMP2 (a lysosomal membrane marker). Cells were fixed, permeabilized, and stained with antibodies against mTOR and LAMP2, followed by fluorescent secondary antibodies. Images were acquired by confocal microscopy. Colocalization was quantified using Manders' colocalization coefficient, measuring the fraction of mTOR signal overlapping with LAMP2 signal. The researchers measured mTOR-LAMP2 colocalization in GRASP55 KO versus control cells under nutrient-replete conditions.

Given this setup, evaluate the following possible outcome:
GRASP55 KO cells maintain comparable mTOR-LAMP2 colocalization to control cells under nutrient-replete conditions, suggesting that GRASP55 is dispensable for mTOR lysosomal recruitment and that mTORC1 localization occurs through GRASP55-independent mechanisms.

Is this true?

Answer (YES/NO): NO